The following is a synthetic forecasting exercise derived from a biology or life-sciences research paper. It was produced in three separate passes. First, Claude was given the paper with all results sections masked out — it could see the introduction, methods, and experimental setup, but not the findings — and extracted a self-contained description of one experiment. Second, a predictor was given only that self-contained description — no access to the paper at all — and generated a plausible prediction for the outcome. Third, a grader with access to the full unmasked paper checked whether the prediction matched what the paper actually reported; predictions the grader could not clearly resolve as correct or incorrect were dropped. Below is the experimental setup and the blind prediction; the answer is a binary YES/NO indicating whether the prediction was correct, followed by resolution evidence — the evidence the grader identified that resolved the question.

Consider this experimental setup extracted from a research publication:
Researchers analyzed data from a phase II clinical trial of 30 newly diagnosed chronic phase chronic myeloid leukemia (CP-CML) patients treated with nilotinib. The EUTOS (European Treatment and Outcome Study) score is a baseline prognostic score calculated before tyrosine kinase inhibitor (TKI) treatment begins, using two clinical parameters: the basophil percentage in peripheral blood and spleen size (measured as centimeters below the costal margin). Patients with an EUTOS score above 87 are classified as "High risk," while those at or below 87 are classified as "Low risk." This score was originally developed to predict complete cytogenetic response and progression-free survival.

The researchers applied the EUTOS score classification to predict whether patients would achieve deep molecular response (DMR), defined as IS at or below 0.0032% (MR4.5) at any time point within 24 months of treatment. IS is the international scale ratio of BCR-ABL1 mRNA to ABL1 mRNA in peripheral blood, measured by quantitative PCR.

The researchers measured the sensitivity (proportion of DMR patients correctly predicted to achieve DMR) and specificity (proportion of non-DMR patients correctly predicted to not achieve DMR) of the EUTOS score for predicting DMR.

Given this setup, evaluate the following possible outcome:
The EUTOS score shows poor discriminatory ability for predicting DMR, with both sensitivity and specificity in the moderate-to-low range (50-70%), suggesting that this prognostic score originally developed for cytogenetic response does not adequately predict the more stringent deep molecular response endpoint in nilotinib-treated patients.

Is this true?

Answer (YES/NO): NO